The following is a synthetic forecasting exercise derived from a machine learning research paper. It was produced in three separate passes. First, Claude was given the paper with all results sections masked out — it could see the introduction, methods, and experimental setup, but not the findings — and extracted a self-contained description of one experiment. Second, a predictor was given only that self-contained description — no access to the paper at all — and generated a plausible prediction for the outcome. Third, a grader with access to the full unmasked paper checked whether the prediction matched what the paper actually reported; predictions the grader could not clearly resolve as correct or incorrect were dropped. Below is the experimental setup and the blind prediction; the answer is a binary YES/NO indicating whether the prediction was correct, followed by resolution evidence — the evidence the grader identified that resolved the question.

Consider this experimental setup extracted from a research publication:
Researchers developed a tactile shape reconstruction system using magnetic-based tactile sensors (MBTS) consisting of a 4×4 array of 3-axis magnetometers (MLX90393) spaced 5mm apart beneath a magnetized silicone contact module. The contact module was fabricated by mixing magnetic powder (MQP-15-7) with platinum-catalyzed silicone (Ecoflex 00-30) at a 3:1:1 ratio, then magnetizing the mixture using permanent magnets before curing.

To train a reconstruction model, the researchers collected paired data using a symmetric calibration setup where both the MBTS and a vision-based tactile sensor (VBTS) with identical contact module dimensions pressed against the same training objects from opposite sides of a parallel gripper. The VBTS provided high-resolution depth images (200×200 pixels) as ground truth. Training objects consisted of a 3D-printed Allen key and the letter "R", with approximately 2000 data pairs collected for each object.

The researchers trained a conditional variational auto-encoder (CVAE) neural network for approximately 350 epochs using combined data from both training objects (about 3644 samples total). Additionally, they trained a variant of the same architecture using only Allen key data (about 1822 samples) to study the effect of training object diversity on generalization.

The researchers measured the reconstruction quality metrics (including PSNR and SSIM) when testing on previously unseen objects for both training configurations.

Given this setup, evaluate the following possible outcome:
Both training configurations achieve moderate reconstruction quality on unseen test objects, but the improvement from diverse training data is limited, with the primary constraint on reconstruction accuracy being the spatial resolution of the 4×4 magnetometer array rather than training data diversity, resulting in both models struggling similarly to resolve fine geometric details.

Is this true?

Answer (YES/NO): NO